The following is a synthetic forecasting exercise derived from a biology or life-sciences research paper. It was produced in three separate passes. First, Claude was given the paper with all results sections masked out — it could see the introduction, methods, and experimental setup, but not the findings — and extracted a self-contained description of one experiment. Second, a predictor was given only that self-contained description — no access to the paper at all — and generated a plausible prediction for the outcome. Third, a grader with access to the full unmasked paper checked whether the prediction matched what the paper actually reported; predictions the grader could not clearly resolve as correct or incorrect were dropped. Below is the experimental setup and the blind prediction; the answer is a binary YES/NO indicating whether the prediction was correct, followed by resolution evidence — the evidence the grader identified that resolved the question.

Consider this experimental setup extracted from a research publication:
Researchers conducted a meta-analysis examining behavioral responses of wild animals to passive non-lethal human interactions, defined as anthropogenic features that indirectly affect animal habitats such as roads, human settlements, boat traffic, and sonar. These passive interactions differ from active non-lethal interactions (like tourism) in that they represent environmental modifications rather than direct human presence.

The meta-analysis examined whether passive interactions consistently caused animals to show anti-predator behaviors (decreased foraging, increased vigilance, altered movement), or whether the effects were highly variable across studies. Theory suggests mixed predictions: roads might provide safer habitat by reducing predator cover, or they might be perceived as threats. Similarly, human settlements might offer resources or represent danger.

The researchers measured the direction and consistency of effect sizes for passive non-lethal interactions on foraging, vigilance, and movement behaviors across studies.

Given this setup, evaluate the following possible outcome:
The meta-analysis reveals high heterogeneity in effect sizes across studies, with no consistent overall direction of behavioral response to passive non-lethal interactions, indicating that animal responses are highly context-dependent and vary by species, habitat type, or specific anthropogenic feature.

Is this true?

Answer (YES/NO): YES